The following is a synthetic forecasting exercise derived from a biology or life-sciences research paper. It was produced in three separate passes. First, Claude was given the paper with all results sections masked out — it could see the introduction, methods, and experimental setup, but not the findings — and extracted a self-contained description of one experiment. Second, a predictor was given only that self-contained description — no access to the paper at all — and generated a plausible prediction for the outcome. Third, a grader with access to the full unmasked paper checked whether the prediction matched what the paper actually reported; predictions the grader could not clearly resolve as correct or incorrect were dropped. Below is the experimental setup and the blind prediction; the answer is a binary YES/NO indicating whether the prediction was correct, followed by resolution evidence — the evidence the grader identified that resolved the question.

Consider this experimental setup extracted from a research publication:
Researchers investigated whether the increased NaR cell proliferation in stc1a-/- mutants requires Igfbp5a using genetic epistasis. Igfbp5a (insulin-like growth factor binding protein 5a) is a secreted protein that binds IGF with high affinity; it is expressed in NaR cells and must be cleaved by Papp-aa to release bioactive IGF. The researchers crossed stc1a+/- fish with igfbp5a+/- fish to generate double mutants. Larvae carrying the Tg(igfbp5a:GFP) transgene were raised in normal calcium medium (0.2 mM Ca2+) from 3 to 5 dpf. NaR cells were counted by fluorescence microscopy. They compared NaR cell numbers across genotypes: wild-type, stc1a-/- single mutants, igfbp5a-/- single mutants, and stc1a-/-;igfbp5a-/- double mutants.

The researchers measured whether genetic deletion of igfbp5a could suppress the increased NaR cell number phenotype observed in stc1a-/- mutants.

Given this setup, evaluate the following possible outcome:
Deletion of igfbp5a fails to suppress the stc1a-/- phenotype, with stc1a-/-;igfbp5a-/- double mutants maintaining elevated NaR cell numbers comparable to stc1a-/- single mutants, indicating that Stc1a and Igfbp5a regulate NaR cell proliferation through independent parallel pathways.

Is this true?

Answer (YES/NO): NO